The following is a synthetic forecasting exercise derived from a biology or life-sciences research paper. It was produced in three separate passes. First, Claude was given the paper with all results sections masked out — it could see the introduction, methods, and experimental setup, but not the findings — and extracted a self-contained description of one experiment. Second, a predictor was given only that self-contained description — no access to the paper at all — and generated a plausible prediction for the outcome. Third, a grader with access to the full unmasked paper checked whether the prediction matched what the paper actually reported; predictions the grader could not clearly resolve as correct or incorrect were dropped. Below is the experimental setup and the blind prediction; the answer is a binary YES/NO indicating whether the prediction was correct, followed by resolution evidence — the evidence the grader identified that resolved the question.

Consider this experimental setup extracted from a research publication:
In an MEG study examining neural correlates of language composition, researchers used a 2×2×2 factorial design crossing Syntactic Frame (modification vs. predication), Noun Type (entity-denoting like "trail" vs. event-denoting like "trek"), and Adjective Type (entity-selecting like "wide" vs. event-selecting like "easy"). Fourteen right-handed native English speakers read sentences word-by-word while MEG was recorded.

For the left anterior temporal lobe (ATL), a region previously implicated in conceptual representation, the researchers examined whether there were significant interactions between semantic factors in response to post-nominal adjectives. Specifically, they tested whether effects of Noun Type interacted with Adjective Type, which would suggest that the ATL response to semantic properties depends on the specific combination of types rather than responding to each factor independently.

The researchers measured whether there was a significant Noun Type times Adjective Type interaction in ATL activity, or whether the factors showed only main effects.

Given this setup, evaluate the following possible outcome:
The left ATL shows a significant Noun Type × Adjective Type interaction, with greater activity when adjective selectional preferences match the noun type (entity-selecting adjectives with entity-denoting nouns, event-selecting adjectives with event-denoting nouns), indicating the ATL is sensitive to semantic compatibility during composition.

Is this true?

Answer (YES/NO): NO